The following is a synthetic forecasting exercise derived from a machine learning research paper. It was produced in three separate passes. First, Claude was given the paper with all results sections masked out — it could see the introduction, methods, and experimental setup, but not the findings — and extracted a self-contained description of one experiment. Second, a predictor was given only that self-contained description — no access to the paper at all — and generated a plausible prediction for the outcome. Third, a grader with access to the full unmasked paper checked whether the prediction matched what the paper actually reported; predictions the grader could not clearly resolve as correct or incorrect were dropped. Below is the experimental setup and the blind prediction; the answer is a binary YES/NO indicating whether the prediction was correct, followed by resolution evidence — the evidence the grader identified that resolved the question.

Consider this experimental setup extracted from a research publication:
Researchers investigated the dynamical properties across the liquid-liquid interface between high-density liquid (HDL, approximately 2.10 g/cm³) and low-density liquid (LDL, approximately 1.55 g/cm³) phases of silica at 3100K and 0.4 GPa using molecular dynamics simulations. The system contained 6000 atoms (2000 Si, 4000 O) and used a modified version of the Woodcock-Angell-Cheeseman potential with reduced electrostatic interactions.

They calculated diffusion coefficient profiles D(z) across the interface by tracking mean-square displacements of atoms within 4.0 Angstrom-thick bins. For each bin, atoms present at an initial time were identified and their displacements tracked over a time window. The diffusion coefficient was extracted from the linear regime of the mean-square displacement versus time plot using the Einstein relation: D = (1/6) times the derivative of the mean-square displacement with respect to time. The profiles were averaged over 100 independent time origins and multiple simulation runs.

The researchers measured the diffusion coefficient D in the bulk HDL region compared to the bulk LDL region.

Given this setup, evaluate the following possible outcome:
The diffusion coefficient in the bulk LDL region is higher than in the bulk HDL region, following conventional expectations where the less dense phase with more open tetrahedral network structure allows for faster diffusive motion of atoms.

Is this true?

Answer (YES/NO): NO